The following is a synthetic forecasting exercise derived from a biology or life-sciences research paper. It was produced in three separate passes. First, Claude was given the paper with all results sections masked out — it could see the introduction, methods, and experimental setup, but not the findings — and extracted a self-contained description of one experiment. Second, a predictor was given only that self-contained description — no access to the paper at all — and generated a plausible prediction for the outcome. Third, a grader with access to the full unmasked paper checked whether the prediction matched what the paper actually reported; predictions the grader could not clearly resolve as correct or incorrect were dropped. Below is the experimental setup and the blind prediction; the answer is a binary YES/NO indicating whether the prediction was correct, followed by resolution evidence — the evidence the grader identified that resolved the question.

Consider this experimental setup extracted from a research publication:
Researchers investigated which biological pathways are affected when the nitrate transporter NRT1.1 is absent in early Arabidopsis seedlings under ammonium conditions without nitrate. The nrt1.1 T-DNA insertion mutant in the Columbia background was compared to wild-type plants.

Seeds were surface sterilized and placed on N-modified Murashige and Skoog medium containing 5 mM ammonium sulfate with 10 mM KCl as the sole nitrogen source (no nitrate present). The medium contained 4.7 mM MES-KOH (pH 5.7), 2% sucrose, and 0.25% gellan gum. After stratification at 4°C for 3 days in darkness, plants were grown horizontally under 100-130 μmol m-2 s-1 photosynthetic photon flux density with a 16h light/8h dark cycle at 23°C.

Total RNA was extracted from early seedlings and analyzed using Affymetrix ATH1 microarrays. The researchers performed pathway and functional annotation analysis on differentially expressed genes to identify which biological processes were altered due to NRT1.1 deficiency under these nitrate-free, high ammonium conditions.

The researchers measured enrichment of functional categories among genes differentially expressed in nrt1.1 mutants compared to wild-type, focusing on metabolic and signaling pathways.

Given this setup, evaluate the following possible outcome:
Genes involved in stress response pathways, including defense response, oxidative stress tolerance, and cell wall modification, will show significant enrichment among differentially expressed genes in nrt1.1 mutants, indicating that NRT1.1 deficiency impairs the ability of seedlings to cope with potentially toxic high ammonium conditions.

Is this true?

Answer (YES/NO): NO